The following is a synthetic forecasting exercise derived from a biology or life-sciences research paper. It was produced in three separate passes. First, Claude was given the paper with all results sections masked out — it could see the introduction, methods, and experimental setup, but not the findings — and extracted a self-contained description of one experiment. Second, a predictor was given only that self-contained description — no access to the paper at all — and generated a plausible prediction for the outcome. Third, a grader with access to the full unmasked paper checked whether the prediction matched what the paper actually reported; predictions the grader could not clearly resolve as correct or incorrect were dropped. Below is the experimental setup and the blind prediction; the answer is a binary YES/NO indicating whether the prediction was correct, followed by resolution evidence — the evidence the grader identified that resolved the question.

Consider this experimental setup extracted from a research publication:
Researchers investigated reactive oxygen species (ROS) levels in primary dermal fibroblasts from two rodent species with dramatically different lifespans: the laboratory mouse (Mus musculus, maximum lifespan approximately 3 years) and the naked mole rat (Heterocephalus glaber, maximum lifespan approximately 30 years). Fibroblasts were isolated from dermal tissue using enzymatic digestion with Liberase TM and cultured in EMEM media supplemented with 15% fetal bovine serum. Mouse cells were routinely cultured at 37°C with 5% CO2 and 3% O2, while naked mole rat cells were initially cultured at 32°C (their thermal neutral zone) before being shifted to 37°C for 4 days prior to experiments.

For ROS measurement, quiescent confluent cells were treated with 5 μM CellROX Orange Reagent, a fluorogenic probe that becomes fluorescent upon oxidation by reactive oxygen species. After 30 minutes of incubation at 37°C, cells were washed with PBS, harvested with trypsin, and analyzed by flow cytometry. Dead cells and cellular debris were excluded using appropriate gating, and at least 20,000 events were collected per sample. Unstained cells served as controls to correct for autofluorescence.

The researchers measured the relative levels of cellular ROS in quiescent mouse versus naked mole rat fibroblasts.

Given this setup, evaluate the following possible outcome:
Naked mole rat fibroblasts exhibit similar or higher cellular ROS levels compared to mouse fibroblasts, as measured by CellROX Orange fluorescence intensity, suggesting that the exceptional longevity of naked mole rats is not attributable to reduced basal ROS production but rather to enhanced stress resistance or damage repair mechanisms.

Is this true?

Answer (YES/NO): NO